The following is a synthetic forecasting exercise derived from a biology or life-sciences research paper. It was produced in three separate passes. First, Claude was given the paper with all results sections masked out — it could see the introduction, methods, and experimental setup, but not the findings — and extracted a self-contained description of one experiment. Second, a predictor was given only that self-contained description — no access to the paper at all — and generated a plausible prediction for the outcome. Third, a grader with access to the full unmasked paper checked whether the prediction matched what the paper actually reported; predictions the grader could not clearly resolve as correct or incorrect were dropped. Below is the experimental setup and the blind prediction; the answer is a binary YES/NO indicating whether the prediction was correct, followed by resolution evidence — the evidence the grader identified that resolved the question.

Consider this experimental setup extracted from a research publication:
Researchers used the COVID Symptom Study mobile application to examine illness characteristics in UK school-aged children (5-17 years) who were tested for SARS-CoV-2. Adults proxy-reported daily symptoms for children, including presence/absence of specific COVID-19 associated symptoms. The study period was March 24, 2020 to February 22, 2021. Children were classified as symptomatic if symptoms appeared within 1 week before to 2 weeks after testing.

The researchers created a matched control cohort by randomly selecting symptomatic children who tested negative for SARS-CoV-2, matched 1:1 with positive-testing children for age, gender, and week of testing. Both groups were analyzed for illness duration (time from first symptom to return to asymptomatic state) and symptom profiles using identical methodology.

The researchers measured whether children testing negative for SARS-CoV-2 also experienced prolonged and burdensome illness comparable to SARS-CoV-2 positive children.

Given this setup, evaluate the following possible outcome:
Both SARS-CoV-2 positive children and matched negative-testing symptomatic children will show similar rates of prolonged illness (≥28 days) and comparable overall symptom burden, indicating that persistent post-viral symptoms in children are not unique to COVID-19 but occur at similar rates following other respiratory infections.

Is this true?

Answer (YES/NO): NO